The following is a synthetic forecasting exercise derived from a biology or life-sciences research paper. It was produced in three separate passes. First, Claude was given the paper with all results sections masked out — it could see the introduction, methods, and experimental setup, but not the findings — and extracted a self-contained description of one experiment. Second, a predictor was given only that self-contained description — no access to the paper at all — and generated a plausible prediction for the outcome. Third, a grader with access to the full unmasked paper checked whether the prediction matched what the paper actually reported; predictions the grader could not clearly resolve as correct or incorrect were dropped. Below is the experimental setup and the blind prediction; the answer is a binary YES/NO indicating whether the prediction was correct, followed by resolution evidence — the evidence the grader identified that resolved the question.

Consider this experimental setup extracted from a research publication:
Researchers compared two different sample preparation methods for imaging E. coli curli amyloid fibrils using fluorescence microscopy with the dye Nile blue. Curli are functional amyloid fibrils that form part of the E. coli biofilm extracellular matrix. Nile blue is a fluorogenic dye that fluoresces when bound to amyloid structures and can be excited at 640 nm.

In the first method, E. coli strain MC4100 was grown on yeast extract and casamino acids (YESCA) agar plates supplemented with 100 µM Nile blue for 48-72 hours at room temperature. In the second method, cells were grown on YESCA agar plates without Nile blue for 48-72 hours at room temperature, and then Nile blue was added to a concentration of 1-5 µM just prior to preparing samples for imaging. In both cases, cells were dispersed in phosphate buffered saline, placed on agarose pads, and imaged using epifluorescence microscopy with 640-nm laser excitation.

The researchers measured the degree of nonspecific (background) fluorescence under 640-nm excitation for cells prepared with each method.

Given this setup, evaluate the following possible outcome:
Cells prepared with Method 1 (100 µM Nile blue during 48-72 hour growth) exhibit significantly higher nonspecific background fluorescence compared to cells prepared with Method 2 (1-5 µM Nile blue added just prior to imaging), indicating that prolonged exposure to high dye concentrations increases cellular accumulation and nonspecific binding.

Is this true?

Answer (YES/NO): YES